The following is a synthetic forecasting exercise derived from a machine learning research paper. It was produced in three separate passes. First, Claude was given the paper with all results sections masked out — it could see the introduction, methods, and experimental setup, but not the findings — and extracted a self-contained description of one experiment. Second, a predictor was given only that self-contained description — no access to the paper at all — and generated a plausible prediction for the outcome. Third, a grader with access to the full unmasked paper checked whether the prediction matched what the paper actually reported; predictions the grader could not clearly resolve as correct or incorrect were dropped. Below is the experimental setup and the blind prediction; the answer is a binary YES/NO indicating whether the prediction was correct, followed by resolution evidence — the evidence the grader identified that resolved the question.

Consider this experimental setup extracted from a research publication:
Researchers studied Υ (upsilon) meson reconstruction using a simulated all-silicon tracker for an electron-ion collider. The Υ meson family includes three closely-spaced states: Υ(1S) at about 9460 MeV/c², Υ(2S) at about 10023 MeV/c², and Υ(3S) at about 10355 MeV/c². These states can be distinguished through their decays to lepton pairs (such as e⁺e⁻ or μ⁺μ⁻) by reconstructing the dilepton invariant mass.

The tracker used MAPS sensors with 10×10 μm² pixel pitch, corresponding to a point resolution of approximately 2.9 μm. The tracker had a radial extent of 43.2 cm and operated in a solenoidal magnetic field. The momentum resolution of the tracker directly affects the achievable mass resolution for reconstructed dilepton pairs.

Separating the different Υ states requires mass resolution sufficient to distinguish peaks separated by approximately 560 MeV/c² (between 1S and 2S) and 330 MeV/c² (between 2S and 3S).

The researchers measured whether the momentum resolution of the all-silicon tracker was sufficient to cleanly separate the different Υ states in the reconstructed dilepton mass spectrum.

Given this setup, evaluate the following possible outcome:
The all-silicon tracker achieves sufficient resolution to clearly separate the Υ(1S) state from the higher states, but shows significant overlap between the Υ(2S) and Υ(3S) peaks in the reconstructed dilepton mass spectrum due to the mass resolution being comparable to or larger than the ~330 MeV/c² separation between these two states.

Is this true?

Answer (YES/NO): NO